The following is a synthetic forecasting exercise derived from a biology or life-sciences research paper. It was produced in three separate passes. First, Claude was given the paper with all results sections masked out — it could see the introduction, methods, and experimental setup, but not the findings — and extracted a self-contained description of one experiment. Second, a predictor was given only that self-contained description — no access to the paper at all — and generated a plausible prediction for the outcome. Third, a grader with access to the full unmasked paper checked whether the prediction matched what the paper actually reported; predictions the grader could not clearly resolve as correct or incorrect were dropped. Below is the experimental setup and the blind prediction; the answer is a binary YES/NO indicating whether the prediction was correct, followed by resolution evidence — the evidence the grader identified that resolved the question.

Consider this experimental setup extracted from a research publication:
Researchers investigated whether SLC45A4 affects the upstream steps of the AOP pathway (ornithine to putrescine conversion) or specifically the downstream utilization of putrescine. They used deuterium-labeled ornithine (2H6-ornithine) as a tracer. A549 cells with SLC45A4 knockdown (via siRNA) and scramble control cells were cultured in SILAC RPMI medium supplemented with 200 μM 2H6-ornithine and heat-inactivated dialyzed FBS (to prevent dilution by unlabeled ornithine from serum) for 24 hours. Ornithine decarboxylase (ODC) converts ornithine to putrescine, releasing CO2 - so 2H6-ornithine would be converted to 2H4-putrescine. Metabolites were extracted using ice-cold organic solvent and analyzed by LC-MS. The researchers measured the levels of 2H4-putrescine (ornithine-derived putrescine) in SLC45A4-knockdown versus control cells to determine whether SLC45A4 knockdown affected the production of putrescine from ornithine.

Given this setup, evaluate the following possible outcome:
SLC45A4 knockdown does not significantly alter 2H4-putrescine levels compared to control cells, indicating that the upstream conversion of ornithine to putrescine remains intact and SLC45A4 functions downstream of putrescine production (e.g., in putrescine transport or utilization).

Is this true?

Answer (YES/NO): NO